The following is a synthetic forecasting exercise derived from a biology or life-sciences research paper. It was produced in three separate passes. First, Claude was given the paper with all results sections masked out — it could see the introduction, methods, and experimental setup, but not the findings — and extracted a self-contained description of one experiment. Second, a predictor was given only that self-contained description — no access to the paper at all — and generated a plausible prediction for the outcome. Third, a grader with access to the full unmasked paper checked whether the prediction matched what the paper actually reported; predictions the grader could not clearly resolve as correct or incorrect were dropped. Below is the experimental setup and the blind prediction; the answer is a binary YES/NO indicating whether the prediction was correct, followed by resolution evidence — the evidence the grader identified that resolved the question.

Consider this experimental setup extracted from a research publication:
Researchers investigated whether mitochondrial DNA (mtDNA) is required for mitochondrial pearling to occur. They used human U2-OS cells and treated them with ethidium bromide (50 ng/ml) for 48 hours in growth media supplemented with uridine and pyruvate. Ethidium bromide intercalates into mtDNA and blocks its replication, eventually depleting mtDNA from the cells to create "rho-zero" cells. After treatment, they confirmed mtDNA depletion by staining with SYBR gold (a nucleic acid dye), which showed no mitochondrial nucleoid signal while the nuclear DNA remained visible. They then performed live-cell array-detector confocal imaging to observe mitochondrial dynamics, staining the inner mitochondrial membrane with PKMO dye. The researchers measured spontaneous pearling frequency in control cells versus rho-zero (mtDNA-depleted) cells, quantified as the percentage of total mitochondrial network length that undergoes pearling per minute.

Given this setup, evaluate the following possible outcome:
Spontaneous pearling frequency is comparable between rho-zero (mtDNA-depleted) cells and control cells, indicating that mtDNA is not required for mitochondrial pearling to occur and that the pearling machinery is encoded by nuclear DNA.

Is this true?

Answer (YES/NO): YES